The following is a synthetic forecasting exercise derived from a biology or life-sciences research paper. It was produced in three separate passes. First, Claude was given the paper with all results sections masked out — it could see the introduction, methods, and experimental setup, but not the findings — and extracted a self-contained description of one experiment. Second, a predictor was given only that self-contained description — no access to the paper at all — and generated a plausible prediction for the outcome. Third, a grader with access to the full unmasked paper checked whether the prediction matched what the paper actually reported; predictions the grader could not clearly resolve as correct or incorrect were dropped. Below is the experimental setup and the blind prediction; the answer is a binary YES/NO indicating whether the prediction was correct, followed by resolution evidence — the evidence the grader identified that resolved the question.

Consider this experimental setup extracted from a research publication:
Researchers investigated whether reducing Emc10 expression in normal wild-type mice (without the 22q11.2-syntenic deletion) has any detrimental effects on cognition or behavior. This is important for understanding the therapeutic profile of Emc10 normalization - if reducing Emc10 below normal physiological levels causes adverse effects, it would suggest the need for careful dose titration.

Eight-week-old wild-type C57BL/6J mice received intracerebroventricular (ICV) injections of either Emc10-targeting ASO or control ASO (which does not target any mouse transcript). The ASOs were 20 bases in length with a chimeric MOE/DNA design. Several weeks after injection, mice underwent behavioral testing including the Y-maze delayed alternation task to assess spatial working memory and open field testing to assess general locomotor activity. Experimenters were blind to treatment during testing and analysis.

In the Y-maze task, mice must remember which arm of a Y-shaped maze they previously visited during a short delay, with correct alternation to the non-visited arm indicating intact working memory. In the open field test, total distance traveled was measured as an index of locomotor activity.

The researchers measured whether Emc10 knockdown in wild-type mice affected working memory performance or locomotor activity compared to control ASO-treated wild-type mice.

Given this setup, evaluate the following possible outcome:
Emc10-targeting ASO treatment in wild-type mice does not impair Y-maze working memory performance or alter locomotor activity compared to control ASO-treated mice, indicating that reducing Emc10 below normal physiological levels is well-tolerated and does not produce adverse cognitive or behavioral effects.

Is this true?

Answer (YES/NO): YES